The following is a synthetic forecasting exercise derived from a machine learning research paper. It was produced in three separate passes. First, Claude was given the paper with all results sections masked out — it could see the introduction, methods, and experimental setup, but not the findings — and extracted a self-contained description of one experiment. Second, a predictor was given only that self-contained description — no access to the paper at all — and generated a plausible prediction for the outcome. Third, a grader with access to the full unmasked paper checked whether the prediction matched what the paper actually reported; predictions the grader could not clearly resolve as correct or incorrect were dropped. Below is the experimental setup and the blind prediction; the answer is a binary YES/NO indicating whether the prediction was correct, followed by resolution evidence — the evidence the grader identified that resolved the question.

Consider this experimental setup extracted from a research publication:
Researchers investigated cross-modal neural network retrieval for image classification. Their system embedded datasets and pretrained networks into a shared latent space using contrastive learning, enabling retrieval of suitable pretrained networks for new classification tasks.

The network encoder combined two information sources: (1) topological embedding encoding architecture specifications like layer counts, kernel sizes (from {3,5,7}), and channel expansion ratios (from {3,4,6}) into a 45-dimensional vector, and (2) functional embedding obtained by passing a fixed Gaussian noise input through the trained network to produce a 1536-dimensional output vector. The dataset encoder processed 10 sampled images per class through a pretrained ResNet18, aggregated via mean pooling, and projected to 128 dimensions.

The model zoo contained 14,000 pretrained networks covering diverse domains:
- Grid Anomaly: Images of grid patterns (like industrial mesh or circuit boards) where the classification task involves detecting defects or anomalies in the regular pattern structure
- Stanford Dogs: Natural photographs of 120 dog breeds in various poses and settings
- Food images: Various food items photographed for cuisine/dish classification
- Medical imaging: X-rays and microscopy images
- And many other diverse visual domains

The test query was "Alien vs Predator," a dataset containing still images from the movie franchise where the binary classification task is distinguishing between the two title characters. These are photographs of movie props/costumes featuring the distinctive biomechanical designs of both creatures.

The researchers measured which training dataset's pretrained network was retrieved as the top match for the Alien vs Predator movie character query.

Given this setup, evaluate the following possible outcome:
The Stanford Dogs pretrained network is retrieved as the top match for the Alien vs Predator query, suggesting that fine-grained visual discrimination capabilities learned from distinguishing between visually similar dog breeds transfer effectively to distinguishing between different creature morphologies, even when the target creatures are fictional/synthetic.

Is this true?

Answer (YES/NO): NO